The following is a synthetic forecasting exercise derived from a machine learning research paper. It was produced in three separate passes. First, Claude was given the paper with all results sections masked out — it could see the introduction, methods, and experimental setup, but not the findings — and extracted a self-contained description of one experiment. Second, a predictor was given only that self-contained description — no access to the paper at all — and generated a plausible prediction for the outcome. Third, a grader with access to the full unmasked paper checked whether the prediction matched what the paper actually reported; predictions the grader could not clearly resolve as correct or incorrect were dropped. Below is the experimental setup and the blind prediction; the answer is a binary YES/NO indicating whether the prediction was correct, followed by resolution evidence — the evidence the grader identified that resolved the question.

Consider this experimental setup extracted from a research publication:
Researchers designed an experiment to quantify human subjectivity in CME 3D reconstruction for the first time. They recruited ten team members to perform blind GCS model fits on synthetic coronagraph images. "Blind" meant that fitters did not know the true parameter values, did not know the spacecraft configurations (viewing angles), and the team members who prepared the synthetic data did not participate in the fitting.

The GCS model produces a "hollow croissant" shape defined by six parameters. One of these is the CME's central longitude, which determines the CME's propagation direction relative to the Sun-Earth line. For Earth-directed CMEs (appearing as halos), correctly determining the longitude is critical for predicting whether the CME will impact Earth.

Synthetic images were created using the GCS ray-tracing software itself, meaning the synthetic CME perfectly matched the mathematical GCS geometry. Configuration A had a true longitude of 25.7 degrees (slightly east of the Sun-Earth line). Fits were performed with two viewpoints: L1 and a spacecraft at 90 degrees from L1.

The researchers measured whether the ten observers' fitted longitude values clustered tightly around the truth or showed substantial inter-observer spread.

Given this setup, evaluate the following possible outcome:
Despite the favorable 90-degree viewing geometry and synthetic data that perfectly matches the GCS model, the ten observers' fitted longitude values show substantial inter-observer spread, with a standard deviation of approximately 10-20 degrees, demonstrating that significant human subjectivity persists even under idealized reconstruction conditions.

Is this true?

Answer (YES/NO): NO